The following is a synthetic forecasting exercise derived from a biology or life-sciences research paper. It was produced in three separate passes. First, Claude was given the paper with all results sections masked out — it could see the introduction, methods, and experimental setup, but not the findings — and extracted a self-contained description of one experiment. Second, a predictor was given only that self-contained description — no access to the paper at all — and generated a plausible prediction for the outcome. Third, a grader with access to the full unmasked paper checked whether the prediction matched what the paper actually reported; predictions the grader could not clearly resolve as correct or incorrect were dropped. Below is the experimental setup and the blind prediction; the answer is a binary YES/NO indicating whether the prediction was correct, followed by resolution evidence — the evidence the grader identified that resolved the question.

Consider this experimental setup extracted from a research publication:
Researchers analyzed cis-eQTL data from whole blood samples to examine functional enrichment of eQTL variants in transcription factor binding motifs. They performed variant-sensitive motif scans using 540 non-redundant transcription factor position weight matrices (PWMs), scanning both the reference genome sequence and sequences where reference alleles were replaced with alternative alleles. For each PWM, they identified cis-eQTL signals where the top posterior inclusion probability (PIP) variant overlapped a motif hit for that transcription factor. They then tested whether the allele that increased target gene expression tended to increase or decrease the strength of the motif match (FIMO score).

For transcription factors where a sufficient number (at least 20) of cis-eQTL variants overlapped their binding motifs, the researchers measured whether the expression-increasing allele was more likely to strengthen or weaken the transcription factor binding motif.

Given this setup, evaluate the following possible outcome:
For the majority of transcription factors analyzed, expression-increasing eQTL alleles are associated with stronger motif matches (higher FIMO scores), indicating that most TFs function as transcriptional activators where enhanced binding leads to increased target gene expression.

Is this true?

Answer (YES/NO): NO